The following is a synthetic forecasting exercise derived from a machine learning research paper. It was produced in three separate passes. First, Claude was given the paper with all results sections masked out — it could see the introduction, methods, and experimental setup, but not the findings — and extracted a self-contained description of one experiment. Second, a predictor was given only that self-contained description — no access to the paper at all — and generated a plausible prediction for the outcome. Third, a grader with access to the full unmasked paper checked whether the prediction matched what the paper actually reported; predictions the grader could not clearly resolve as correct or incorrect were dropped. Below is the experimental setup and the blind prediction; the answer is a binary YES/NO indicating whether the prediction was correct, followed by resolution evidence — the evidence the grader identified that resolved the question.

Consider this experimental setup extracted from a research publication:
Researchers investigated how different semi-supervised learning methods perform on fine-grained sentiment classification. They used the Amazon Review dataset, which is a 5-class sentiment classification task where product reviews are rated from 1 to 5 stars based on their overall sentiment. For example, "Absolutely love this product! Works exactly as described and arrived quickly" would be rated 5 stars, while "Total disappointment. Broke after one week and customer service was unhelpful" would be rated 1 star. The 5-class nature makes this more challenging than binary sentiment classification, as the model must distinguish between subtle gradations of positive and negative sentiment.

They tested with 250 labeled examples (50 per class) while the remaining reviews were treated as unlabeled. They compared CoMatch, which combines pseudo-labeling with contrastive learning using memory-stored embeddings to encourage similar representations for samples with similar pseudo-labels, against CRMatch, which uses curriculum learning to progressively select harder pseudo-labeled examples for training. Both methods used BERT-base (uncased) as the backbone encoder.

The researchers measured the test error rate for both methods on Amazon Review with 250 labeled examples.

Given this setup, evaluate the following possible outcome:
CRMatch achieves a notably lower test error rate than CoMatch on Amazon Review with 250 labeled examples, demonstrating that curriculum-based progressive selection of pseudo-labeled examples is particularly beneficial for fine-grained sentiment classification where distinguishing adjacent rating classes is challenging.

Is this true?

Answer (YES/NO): NO